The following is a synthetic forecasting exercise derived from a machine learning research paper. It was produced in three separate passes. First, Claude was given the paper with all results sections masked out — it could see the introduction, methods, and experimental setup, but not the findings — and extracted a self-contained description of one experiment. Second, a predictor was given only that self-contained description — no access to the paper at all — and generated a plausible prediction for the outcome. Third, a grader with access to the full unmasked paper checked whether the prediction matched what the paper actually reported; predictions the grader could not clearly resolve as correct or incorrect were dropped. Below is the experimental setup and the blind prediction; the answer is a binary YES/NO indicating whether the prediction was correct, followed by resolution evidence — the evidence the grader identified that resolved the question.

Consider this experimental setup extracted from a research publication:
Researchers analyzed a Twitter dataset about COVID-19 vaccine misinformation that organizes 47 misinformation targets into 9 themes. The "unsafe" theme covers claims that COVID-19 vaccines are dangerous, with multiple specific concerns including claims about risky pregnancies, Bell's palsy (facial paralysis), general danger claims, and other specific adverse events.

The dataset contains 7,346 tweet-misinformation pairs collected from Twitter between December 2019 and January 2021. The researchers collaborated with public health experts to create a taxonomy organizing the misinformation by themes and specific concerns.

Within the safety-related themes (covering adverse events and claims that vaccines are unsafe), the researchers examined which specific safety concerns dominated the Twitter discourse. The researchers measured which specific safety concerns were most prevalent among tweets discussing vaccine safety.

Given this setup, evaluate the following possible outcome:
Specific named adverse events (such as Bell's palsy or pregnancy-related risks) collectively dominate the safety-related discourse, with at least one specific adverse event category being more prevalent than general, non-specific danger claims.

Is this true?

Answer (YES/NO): YES